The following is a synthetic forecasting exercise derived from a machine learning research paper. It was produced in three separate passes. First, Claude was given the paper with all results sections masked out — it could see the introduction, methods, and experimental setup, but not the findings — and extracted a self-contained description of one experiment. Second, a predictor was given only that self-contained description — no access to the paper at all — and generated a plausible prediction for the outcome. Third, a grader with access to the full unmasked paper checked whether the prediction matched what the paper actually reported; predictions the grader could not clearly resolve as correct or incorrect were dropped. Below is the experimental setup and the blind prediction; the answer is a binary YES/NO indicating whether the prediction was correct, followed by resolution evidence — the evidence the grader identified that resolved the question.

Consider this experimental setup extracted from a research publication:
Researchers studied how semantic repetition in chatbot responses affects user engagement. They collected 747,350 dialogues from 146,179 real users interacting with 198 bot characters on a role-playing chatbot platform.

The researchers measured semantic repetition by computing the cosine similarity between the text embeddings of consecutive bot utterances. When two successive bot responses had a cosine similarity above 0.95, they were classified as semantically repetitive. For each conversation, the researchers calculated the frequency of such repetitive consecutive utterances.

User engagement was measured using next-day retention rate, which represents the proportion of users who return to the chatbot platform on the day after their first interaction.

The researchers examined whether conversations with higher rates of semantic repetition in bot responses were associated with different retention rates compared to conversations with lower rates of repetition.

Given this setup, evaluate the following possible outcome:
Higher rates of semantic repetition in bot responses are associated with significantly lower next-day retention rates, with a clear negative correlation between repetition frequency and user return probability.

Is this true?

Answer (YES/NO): NO